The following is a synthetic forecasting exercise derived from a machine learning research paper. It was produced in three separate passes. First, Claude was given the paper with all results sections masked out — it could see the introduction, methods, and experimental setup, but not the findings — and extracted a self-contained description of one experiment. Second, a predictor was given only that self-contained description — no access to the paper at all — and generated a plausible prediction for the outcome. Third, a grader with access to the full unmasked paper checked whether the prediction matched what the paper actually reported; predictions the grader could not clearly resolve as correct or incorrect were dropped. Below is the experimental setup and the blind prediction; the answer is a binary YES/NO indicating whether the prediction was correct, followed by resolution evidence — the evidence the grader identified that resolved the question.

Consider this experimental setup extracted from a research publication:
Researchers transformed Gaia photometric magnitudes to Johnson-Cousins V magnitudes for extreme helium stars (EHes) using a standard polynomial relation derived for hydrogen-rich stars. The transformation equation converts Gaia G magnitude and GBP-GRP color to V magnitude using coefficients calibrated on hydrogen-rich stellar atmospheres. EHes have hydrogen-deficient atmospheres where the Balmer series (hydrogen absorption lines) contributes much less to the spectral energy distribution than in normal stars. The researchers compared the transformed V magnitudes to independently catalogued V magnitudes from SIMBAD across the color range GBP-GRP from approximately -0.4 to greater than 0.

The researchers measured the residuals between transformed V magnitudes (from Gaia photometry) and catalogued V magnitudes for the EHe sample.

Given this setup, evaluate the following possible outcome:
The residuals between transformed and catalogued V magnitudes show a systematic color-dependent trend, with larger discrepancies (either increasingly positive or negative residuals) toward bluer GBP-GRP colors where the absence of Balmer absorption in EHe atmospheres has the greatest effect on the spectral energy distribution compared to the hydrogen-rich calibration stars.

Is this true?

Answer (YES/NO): YES